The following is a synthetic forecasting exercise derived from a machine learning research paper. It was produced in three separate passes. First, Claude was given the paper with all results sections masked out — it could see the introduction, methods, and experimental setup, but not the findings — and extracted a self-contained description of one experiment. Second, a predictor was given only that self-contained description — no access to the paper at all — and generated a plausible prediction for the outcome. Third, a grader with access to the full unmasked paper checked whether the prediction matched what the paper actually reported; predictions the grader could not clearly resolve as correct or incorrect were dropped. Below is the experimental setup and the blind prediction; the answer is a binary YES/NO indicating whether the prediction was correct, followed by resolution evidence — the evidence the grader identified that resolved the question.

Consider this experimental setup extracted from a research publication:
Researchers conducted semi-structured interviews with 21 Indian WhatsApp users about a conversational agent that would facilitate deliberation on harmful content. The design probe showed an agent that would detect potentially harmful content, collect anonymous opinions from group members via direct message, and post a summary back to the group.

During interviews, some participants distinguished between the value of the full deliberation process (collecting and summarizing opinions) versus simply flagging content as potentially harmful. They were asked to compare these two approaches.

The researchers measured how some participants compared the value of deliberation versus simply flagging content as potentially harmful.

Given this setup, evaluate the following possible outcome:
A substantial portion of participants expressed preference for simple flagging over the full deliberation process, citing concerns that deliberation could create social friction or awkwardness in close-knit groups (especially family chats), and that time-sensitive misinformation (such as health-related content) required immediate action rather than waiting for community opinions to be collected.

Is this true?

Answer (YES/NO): NO